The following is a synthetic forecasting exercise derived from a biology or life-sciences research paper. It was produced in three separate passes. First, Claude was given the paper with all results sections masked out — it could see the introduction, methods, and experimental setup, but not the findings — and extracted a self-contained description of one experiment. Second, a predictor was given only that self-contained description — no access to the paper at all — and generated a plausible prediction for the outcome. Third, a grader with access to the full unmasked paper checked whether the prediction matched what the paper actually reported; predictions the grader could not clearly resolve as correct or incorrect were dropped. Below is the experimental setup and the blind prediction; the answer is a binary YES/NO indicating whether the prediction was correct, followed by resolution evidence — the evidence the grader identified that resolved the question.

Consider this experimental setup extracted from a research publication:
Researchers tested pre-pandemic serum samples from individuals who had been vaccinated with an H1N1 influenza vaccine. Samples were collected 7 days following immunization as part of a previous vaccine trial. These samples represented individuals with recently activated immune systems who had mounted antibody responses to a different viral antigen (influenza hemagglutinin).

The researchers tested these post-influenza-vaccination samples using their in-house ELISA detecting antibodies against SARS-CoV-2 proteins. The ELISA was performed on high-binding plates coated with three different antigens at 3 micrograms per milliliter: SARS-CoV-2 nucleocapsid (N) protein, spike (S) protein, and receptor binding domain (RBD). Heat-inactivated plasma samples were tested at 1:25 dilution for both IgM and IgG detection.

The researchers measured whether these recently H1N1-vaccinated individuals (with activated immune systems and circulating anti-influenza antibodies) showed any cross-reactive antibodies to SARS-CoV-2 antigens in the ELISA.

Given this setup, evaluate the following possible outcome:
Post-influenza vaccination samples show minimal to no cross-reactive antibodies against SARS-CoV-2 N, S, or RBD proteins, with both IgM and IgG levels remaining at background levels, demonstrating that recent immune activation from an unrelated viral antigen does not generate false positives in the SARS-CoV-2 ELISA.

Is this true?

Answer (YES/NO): NO